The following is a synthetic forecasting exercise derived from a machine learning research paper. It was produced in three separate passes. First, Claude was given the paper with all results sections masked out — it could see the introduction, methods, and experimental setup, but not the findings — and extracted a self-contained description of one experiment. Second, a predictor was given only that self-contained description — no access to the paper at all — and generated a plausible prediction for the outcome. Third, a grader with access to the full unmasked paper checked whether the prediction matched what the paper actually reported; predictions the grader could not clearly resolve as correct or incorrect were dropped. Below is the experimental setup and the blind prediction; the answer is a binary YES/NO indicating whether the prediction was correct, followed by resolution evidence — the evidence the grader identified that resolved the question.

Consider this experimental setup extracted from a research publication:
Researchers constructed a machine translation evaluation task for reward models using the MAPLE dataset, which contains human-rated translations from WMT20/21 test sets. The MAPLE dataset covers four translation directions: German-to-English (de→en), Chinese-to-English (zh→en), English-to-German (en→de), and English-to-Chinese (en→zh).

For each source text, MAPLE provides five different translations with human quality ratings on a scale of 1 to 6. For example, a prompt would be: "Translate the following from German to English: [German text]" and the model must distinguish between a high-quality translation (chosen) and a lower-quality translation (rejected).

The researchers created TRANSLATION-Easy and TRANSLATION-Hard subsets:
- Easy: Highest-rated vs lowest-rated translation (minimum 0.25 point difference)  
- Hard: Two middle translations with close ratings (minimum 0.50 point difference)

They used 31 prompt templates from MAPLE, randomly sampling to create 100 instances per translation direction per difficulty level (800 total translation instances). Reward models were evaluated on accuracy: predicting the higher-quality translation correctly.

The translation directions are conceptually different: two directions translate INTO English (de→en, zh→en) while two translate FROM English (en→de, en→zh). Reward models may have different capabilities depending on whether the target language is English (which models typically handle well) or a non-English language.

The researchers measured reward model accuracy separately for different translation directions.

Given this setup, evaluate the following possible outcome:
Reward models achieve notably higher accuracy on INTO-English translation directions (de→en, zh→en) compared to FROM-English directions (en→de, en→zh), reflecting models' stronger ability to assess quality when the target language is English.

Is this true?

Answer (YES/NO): NO